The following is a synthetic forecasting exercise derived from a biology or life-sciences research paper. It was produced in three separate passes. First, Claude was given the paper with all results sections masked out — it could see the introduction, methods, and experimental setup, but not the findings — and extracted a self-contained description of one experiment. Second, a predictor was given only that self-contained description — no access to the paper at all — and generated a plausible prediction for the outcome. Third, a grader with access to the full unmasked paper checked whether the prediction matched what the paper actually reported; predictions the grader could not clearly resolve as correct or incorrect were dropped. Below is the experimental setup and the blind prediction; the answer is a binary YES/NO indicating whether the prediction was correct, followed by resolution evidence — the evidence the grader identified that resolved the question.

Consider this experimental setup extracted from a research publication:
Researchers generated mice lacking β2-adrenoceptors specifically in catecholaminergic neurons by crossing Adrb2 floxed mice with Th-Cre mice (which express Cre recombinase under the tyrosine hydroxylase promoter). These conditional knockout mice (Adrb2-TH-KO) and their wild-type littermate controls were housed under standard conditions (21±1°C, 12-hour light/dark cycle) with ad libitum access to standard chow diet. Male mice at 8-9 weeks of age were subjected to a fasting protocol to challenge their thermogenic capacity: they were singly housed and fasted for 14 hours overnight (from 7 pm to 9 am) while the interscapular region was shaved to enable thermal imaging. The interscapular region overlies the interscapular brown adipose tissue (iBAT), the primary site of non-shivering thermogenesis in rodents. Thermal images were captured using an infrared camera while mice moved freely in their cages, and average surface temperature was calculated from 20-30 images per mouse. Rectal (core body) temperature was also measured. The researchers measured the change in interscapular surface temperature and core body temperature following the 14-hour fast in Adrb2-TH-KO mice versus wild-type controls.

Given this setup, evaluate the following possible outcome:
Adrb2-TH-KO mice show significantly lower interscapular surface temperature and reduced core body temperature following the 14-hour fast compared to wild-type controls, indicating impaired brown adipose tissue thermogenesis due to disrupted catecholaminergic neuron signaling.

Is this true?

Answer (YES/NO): YES